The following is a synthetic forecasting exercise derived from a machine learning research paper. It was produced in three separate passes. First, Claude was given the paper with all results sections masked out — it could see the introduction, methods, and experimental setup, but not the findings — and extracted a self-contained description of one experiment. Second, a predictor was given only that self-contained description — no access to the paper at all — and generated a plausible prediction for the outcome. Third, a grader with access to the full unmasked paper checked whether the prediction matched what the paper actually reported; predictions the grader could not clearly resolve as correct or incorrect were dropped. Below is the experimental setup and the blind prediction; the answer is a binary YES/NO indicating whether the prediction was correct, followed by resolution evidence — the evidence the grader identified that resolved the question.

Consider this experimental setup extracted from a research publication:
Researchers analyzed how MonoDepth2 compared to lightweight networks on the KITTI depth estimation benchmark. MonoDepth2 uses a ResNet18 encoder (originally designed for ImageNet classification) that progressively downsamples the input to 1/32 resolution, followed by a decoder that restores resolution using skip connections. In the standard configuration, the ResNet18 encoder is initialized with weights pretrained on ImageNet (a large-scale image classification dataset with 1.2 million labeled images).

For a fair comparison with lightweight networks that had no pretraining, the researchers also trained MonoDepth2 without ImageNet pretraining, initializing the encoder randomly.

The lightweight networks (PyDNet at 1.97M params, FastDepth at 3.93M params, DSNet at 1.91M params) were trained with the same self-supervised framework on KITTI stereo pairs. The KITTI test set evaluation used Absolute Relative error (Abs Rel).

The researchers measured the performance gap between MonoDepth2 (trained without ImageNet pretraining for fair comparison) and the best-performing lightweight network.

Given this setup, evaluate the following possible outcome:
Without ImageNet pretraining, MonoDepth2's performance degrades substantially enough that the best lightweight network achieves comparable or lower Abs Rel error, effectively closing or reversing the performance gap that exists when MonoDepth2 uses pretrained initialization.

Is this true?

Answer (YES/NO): NO